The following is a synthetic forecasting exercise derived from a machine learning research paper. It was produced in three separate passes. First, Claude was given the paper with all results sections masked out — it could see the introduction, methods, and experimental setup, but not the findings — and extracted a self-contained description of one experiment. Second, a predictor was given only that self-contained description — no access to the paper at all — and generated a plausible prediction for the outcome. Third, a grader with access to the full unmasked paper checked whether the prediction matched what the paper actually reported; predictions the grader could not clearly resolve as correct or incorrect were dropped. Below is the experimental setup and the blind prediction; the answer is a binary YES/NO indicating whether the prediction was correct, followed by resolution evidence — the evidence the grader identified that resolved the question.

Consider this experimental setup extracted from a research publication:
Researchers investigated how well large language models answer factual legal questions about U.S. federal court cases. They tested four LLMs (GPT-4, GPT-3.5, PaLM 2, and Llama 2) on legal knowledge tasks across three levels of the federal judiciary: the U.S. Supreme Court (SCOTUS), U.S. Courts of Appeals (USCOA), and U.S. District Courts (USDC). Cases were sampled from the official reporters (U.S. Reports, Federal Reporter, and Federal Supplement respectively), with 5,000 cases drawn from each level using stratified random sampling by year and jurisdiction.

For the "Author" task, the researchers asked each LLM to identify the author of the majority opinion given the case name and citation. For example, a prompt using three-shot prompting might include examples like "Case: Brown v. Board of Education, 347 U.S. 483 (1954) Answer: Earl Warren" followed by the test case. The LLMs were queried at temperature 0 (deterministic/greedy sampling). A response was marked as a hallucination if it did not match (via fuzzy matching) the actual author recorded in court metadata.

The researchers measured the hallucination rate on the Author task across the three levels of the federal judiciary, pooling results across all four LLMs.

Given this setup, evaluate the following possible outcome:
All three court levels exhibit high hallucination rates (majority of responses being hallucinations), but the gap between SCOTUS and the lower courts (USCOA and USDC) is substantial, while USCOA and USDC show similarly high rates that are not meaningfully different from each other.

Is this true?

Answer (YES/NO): NO